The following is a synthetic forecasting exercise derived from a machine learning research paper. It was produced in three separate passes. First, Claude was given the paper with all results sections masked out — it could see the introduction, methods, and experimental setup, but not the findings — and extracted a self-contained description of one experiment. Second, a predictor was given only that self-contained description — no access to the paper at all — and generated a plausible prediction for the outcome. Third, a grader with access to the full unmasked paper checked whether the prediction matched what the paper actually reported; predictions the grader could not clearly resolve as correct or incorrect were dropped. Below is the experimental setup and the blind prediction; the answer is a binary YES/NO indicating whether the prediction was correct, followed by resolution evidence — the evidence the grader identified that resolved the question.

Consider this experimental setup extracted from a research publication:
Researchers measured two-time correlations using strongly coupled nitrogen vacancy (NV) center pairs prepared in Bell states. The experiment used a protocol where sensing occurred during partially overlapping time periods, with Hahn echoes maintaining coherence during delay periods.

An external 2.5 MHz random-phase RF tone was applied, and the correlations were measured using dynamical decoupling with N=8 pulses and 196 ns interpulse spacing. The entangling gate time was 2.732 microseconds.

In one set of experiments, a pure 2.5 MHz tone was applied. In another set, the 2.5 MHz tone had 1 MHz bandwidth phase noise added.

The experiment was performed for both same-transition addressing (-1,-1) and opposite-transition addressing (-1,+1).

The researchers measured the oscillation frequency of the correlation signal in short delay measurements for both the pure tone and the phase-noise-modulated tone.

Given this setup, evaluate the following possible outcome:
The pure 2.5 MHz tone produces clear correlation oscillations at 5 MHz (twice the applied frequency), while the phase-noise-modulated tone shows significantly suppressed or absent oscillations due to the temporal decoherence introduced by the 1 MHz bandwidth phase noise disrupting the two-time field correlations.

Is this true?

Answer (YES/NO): NO